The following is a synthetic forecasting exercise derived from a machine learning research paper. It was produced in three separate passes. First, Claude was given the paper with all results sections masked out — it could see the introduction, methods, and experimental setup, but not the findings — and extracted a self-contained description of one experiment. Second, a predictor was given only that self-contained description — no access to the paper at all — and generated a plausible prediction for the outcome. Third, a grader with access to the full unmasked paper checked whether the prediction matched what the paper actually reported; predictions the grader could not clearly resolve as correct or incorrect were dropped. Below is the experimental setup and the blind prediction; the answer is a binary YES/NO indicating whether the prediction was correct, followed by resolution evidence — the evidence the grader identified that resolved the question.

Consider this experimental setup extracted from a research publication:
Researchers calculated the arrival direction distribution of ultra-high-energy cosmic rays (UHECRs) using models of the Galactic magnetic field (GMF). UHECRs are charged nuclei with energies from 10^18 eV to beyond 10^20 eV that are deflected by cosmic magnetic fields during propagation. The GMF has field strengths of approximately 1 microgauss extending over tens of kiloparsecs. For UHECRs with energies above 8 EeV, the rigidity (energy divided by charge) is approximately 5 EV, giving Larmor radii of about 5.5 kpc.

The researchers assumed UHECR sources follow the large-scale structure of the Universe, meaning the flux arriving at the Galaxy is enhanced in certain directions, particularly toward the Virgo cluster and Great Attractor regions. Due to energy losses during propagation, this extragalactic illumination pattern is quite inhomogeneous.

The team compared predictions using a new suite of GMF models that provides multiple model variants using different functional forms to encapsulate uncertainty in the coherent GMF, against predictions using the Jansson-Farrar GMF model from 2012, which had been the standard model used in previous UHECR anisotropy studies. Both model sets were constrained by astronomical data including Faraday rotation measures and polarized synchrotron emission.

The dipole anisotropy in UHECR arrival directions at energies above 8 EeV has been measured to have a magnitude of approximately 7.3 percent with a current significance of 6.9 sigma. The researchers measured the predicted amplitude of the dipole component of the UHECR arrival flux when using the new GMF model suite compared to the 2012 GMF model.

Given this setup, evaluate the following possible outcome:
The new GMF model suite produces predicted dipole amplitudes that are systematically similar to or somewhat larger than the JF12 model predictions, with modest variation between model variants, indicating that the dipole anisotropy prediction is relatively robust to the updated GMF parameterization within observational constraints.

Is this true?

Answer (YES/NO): NO